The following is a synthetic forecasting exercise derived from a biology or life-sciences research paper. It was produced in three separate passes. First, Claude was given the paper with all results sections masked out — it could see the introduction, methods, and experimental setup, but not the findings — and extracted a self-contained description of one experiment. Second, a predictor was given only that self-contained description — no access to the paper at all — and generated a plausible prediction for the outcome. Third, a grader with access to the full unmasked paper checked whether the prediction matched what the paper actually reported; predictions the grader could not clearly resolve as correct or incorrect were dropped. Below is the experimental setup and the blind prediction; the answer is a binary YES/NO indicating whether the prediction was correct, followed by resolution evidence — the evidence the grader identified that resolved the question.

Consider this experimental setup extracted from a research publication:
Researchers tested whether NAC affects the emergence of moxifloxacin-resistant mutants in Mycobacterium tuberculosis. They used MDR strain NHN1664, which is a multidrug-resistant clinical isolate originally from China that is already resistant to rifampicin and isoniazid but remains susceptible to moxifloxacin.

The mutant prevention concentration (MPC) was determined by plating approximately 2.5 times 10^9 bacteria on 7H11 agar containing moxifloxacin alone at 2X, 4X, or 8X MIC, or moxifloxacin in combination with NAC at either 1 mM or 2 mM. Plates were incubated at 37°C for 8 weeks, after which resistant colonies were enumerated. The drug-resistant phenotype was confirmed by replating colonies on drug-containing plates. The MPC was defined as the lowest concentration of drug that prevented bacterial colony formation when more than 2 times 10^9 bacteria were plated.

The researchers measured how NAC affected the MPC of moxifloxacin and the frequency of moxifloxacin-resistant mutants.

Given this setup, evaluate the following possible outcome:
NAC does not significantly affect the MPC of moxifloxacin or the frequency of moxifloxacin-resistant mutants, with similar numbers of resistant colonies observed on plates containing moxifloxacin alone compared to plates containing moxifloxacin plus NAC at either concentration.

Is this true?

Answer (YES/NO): NO